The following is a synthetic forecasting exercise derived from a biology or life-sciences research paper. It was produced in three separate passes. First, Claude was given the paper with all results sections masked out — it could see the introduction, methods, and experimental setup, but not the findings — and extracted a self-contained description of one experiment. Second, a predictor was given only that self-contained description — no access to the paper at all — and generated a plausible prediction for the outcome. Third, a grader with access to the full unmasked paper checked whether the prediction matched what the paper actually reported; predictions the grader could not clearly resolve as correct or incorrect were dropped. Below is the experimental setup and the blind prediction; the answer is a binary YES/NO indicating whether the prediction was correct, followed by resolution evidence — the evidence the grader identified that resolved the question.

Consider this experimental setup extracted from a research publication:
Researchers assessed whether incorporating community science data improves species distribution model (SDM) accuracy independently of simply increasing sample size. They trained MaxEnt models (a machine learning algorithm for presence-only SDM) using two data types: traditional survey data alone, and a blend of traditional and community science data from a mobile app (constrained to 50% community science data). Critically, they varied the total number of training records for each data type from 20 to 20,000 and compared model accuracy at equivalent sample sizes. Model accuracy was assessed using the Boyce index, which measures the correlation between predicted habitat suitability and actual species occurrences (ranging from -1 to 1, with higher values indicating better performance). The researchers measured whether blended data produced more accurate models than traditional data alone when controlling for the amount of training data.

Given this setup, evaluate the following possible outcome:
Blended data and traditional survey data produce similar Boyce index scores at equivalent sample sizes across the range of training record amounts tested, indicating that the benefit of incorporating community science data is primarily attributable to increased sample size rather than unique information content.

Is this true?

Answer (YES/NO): NO